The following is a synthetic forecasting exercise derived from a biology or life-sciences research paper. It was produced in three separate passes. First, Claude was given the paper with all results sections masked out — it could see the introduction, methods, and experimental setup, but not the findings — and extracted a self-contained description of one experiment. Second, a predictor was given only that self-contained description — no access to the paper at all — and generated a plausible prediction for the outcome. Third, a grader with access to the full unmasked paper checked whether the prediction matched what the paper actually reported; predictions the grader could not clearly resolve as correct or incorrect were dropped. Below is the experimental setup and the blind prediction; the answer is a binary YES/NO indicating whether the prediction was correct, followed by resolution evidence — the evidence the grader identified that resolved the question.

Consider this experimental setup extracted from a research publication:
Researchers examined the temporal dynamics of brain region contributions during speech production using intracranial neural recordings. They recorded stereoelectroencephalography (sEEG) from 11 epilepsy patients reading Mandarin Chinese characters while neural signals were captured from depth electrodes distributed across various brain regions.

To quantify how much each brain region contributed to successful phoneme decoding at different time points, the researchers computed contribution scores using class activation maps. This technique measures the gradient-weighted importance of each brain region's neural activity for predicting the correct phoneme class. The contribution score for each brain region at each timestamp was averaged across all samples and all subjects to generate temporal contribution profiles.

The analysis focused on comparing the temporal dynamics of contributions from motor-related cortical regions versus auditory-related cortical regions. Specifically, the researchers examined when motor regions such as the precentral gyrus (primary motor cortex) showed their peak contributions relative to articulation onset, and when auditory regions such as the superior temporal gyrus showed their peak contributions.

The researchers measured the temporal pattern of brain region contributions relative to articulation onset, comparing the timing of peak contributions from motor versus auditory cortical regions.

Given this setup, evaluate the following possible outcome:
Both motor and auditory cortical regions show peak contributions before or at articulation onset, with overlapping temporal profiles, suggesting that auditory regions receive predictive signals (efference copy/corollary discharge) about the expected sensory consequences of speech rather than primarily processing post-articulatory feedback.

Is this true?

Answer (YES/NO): NO